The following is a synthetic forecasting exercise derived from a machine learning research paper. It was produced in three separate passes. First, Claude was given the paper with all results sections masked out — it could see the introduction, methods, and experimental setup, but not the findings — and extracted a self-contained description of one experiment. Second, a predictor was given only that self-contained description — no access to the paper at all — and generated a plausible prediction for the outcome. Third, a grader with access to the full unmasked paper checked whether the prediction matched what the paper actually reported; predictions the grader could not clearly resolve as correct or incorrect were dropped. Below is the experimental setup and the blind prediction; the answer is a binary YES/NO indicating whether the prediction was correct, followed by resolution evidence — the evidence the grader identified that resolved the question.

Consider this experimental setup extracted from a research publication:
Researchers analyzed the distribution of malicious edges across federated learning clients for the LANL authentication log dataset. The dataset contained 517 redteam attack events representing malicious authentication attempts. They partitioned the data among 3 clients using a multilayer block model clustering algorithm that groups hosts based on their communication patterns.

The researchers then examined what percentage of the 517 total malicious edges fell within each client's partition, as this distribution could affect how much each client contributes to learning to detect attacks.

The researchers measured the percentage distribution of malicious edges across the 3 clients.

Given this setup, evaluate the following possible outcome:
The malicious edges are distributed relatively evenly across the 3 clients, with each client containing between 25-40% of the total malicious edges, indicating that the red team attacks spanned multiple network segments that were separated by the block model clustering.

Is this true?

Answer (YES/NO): NO